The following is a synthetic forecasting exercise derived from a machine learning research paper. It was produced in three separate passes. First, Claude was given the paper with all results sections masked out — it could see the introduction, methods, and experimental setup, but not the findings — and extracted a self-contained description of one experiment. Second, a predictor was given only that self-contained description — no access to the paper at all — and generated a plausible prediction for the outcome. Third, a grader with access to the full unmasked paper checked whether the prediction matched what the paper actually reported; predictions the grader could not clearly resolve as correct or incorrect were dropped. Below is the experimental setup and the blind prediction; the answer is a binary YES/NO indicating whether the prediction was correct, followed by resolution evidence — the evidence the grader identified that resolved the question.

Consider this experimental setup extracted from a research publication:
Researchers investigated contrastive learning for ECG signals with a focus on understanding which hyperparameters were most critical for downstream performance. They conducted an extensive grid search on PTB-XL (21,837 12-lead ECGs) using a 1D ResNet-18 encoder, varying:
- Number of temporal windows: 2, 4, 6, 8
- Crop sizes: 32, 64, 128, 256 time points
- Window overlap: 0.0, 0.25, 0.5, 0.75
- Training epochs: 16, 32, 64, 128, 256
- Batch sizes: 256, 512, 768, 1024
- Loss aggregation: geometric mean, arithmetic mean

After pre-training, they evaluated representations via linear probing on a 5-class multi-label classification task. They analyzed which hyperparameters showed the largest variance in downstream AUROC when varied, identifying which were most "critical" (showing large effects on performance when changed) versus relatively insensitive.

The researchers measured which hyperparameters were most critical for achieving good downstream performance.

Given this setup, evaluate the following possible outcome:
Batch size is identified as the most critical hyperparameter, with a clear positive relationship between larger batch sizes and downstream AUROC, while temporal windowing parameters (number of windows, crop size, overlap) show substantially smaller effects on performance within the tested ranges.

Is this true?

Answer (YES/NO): NO